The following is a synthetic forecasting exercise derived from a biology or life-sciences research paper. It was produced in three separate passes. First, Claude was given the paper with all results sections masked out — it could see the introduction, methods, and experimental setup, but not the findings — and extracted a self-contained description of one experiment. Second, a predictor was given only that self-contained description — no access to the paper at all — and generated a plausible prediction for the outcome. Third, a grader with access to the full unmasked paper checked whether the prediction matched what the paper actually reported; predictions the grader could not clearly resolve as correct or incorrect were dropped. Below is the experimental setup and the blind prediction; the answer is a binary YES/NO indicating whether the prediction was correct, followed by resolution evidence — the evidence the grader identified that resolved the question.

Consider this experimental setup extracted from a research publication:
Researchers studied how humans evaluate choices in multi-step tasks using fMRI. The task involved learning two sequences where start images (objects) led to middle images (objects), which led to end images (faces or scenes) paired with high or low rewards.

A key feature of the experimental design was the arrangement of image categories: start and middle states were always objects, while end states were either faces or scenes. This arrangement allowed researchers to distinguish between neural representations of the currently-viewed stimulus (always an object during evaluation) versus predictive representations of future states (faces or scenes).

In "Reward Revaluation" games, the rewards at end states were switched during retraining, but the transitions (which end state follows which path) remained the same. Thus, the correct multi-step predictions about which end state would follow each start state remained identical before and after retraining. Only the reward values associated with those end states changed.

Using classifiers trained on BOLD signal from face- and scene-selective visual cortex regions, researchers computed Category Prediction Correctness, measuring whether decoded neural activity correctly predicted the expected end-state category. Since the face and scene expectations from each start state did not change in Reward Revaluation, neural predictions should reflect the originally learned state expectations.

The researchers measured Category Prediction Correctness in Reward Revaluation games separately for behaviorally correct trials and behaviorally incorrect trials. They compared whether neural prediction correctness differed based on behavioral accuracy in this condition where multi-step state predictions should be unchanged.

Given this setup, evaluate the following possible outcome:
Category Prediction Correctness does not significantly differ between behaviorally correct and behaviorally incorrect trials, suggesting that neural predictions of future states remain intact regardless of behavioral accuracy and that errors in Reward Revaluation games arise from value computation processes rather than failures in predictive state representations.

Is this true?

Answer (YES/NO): YES